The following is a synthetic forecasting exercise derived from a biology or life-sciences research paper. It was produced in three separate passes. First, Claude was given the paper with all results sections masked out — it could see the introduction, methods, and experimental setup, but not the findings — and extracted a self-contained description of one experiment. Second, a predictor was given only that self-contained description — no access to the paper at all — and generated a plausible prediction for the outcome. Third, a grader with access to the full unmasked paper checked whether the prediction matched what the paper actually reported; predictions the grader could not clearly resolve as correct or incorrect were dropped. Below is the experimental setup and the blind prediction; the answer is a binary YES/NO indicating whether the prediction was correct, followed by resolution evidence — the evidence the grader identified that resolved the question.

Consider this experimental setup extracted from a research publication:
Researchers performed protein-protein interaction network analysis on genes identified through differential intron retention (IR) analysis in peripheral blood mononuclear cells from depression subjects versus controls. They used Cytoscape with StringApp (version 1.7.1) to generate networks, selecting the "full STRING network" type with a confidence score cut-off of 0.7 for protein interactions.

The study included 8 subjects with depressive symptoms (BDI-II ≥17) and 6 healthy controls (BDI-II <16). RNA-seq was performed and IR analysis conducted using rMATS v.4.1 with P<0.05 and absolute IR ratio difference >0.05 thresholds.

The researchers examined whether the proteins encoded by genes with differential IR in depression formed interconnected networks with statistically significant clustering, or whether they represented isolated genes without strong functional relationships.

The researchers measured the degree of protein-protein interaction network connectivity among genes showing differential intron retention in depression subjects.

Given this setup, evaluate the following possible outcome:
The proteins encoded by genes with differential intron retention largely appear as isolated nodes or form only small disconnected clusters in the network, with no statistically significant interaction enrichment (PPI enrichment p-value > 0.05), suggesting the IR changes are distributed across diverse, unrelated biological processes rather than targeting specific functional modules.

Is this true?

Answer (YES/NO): NO